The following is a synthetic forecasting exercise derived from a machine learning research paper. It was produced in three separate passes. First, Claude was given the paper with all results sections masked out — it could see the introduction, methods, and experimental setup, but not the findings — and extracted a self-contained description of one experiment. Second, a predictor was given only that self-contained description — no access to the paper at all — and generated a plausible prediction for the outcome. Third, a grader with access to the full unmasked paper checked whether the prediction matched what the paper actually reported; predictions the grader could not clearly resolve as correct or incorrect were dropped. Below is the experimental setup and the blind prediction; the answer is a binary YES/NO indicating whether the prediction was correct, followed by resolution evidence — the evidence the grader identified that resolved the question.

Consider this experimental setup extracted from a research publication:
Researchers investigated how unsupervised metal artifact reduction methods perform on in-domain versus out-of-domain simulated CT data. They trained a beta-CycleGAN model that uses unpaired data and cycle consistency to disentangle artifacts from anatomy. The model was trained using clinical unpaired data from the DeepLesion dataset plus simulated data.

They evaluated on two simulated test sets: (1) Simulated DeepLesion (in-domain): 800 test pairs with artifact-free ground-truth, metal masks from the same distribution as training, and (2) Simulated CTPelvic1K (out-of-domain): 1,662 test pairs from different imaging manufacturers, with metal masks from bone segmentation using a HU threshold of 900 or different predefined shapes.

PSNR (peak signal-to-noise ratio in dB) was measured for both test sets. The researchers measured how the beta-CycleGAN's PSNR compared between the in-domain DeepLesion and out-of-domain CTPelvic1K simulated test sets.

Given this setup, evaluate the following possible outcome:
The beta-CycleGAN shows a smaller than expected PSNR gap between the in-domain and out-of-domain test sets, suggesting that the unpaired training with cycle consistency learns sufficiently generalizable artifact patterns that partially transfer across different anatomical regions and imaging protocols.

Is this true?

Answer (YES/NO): NO